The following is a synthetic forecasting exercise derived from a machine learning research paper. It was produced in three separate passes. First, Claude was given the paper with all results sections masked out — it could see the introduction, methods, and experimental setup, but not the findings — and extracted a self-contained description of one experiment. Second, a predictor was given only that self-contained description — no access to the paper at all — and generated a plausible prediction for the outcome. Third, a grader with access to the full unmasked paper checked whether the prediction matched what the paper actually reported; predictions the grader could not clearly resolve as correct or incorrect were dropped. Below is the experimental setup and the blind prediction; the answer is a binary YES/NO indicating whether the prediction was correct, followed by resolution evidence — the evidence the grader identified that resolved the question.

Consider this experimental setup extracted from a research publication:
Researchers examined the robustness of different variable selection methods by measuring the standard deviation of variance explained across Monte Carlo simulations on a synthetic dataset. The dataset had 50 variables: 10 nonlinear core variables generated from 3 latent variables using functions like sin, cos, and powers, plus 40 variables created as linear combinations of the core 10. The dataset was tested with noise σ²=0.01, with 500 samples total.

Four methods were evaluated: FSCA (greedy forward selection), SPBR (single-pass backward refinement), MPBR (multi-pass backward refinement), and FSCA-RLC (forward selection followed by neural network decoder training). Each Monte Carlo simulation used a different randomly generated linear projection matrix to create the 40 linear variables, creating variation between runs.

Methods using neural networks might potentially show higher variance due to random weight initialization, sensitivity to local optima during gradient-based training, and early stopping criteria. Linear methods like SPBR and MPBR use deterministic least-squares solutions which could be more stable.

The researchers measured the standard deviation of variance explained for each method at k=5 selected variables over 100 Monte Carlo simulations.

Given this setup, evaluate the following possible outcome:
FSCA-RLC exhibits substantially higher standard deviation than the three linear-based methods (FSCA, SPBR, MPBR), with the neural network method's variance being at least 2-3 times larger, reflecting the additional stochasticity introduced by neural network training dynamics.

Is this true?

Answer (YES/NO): NO